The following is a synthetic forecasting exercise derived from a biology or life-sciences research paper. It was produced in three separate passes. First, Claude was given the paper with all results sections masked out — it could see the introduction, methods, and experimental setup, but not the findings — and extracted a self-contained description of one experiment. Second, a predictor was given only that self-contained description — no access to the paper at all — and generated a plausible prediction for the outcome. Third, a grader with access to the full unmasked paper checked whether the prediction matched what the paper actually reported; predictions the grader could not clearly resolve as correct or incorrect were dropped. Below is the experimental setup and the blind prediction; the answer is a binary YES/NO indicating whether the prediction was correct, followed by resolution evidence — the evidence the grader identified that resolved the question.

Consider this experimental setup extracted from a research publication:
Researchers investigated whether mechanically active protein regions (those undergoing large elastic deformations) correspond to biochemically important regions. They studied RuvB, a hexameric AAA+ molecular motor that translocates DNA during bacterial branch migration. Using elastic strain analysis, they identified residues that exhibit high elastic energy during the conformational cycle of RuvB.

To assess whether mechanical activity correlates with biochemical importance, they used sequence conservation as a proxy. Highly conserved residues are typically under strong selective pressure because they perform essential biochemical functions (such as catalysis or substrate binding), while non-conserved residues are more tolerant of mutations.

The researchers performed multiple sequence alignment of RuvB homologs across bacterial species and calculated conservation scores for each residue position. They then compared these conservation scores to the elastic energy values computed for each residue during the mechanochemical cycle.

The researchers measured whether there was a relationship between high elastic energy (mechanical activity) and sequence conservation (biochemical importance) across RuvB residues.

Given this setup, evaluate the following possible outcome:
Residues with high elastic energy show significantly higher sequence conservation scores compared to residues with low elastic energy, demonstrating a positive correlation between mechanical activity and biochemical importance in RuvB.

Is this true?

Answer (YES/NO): NO